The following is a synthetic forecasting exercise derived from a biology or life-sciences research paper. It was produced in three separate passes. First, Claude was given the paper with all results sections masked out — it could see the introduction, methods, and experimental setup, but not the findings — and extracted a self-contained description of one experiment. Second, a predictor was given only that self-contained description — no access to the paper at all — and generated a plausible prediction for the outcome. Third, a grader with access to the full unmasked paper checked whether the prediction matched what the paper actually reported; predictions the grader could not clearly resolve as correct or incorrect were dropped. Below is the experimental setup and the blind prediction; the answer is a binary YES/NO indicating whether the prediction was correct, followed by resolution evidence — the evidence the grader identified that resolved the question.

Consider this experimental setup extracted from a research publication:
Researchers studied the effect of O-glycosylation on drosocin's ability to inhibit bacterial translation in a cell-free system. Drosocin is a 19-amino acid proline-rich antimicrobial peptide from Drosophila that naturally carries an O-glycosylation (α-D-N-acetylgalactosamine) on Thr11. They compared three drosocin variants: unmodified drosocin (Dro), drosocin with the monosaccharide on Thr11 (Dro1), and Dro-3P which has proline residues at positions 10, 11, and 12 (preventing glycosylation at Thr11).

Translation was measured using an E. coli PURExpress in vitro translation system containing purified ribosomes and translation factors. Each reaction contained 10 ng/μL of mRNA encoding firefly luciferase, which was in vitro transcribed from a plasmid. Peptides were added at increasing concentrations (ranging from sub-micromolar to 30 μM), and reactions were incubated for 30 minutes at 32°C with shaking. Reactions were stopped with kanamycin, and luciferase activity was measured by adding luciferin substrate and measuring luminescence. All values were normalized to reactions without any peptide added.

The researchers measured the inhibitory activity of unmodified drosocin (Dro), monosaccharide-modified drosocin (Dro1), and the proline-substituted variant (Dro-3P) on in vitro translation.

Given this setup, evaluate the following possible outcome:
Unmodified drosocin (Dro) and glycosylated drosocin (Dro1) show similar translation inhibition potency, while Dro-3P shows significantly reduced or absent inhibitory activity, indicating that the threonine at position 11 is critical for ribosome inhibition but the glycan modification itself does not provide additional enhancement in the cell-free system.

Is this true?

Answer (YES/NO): NO